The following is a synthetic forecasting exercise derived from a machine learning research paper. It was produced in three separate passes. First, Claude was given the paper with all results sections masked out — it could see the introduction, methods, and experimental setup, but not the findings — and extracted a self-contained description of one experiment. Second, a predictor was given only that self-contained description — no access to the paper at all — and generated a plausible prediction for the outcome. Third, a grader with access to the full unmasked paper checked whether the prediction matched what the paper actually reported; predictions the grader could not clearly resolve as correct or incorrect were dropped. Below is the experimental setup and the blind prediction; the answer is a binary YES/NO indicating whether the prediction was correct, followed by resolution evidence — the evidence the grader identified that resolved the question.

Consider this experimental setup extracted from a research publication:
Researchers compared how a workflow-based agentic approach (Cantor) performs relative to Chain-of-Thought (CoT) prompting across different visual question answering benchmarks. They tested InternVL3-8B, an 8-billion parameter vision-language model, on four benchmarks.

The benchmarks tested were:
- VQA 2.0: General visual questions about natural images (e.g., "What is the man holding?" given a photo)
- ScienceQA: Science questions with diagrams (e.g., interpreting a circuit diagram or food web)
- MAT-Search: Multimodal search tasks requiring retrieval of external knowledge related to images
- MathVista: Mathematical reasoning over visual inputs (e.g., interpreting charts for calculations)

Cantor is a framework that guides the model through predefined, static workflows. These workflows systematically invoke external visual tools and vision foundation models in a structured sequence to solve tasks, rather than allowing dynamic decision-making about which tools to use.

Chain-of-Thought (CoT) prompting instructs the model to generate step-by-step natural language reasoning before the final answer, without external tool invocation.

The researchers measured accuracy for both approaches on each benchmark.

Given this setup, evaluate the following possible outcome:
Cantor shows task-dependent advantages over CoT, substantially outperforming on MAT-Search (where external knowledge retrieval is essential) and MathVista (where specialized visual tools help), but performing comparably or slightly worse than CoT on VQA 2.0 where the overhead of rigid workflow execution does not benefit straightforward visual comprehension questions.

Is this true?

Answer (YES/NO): NO